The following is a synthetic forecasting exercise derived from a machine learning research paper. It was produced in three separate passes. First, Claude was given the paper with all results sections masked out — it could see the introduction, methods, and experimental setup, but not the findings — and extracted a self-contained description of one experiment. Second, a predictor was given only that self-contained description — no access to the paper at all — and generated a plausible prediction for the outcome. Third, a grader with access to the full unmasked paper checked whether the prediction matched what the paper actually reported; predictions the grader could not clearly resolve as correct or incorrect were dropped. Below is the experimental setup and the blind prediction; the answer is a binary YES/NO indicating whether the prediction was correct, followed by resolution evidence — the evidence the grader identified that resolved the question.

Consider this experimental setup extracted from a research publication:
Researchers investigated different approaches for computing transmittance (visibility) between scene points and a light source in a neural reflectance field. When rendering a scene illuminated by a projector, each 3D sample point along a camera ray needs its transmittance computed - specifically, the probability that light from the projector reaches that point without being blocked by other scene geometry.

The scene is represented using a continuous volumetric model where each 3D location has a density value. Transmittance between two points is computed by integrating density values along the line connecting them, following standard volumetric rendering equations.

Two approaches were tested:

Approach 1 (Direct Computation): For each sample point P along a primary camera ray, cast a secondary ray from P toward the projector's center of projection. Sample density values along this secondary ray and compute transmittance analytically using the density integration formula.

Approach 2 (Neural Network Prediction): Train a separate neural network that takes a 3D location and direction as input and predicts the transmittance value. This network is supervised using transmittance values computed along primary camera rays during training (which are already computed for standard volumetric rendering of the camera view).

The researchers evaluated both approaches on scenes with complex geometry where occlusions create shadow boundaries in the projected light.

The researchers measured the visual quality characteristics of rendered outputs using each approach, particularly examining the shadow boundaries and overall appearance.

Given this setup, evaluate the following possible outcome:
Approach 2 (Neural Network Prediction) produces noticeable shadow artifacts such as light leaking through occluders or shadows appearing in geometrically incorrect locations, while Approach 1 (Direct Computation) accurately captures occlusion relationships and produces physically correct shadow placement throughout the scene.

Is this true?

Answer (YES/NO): NO